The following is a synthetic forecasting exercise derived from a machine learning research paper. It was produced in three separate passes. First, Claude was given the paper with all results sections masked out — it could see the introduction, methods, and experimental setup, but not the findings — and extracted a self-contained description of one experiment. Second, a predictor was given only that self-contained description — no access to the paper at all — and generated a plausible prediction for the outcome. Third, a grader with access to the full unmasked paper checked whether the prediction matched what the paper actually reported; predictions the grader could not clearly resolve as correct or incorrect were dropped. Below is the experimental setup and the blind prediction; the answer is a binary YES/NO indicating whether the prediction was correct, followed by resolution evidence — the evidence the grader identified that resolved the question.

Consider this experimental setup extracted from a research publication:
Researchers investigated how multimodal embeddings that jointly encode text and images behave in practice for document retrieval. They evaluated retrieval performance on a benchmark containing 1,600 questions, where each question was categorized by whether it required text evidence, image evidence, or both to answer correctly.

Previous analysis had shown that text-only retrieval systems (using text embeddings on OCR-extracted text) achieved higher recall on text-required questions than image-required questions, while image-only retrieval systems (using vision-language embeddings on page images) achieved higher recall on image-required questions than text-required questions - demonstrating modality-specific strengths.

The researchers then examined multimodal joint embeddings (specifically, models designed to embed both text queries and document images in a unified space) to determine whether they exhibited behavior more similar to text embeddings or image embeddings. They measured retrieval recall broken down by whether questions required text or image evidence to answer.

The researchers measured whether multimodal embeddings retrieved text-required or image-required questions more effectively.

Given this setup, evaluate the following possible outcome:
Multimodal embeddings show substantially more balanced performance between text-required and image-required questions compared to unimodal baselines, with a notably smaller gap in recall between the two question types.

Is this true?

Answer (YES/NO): NO